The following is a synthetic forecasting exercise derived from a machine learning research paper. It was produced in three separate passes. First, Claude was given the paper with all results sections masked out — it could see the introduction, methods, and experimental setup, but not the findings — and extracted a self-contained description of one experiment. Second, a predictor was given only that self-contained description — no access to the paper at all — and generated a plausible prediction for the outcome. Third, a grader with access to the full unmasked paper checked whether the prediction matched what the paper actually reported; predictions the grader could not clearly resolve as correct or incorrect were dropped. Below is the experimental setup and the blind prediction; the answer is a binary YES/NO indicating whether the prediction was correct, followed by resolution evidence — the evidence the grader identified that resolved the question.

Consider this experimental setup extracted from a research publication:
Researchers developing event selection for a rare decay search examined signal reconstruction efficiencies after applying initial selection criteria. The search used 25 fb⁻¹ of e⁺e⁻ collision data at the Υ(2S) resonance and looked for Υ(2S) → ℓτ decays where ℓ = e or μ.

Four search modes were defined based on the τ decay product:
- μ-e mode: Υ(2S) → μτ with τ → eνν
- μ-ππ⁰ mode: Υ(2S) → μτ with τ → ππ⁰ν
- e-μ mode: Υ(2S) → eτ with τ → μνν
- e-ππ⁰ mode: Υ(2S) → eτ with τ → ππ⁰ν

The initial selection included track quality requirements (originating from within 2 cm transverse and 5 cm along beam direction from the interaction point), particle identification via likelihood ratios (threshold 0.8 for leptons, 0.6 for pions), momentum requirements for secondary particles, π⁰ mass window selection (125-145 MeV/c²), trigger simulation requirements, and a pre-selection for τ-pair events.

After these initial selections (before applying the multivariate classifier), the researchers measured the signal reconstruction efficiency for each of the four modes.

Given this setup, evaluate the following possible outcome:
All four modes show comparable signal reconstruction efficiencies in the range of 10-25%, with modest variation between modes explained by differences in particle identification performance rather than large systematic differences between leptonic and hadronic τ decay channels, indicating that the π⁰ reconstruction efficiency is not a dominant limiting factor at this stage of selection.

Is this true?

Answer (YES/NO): NO